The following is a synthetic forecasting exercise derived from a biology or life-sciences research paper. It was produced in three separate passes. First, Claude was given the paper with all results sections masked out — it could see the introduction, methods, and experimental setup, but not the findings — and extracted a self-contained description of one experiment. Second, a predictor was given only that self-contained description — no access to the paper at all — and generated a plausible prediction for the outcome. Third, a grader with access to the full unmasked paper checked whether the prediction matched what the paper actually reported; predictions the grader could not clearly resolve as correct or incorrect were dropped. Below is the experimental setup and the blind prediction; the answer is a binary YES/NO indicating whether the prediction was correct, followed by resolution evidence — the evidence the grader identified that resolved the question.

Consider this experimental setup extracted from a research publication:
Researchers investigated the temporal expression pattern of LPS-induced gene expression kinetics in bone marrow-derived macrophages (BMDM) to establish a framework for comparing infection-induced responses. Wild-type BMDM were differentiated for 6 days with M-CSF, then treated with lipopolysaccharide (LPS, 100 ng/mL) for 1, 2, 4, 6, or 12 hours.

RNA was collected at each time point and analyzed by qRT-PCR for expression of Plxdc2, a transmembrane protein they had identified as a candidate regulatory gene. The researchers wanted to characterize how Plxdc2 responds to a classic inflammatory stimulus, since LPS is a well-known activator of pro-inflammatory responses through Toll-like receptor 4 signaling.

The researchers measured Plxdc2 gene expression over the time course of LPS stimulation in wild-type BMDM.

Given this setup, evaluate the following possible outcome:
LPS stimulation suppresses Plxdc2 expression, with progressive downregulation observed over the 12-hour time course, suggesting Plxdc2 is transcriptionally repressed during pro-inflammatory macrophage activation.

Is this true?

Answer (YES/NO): NO